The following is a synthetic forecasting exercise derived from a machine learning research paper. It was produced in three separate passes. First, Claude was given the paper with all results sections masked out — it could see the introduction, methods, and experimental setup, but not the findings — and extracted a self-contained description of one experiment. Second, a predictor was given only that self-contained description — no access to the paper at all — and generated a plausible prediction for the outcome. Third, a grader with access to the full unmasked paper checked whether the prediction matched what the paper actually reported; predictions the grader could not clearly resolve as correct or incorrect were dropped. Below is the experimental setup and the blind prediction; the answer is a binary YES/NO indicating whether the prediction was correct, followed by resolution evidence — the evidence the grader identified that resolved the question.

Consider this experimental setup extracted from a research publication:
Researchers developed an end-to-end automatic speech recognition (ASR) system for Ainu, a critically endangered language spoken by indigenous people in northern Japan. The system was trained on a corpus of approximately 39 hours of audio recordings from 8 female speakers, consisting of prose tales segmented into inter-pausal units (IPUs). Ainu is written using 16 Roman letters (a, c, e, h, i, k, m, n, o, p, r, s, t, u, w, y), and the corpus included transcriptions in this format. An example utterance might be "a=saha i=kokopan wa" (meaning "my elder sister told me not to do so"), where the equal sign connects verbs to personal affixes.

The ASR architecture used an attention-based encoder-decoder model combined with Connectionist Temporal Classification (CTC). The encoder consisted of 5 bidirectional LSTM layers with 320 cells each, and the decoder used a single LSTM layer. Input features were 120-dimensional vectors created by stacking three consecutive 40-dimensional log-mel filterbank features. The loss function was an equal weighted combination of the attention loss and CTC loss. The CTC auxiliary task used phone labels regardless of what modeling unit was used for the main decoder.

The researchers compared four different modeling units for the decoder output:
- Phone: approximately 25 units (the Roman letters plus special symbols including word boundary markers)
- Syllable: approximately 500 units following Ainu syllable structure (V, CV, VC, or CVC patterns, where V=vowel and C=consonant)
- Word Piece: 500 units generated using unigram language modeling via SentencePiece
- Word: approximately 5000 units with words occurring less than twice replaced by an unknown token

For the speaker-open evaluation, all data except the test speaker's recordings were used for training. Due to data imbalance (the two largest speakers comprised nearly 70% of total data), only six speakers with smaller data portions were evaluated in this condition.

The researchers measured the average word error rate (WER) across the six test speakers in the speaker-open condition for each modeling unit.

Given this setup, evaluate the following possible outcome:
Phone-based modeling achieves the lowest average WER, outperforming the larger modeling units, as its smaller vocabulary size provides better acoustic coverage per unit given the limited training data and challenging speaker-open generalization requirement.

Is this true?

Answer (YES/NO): NO